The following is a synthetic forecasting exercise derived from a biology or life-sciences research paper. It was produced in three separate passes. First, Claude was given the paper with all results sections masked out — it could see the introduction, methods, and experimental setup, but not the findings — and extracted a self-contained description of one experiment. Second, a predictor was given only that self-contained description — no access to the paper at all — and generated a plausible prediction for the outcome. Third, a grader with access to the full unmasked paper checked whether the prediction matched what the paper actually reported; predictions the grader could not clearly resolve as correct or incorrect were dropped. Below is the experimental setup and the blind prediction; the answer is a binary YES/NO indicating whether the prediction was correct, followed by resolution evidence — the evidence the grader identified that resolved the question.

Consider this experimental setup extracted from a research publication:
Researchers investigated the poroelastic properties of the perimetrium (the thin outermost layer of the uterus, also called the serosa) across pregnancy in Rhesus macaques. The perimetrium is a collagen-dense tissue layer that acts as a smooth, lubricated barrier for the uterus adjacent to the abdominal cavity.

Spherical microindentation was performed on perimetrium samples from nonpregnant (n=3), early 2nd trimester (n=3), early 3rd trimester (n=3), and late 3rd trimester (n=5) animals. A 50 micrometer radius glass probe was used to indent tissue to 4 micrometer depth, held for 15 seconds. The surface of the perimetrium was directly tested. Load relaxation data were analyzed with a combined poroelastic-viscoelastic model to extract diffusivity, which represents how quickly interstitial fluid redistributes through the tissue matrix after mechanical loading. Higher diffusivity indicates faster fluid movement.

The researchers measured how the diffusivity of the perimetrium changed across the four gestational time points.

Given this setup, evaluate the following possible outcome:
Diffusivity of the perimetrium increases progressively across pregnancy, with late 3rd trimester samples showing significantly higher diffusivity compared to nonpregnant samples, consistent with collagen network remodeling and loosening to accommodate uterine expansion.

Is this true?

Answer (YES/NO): NO